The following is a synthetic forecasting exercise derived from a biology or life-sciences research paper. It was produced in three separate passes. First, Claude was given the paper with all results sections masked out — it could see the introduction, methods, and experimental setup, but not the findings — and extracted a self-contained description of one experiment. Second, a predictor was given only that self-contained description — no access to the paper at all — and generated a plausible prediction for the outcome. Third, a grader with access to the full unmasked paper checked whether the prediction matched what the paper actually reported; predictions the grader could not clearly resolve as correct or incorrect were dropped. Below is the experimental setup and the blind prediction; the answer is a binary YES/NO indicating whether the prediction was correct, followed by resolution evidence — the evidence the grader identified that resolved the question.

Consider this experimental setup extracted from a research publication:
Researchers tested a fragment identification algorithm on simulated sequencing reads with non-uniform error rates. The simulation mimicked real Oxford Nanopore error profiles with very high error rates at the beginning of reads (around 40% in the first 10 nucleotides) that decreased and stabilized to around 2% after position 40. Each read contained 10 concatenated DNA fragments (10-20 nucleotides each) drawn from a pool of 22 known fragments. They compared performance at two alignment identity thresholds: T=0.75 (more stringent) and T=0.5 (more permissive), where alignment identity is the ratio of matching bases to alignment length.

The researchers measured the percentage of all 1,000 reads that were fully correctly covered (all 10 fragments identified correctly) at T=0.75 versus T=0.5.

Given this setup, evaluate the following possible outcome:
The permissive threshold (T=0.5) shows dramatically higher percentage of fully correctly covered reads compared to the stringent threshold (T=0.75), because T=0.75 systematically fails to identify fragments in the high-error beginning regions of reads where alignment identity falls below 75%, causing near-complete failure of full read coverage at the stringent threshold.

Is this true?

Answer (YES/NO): NO